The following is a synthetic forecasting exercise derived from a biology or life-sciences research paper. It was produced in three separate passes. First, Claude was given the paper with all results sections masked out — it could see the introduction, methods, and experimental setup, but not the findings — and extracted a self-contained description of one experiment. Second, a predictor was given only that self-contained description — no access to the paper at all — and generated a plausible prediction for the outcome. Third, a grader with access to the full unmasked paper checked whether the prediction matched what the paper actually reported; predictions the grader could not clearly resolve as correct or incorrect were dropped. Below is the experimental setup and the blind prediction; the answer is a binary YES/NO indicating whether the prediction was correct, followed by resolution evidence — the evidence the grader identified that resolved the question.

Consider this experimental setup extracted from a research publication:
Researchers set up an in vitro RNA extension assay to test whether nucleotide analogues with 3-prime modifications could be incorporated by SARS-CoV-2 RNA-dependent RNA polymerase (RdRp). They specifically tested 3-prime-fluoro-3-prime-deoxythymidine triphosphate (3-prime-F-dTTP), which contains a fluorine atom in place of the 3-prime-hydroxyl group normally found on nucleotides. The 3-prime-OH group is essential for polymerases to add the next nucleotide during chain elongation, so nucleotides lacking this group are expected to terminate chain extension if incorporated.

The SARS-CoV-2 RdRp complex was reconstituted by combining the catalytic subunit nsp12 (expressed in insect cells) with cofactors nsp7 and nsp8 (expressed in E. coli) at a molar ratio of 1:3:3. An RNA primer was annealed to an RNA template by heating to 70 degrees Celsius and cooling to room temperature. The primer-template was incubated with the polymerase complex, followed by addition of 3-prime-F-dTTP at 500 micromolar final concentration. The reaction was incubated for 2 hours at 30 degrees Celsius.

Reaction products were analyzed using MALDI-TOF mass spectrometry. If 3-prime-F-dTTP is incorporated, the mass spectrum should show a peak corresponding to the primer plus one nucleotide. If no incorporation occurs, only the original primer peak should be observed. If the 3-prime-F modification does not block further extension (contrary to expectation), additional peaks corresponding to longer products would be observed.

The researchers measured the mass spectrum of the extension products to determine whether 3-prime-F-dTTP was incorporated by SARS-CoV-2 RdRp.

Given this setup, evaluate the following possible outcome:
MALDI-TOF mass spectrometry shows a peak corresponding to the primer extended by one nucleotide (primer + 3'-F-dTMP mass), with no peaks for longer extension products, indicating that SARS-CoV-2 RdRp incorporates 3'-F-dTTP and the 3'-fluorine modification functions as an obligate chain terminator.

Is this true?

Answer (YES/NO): YES